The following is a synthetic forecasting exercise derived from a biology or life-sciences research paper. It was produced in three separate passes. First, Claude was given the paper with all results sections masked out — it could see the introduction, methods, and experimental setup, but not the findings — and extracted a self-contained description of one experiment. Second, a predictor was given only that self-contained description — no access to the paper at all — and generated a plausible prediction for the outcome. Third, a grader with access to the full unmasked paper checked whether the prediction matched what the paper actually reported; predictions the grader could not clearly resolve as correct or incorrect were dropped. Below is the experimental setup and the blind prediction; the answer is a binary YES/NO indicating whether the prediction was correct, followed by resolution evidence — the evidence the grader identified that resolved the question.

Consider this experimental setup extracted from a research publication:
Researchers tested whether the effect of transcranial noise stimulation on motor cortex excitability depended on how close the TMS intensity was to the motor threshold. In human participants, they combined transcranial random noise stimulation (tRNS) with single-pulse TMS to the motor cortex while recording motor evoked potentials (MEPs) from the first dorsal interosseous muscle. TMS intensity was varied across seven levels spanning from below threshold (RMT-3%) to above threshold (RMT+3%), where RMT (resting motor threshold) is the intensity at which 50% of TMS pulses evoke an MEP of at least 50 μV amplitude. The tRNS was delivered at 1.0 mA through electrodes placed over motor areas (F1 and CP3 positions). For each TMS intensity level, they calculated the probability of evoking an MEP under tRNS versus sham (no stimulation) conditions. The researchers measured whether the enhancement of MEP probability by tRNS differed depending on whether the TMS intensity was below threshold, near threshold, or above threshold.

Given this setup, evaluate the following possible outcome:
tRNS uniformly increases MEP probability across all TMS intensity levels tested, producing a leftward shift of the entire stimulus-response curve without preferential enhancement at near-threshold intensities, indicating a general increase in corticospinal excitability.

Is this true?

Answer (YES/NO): NO